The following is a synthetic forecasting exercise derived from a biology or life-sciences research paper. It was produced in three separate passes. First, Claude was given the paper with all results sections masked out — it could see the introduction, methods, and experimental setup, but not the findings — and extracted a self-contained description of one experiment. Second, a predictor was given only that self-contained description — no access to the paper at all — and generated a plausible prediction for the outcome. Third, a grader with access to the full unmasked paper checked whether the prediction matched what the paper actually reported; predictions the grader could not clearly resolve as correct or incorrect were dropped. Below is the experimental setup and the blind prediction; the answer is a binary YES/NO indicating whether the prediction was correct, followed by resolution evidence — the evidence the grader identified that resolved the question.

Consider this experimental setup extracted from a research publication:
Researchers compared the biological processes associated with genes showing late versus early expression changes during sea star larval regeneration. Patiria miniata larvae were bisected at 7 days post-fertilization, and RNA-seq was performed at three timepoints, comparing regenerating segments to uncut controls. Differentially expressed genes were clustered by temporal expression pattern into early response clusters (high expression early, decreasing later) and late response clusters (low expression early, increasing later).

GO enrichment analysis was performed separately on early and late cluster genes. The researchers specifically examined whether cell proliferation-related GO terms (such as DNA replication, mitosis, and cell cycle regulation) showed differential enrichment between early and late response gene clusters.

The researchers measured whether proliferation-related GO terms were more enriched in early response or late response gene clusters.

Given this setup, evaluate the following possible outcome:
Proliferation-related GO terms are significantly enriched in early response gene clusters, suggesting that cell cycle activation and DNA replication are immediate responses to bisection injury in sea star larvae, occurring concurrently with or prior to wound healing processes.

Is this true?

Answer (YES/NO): NO